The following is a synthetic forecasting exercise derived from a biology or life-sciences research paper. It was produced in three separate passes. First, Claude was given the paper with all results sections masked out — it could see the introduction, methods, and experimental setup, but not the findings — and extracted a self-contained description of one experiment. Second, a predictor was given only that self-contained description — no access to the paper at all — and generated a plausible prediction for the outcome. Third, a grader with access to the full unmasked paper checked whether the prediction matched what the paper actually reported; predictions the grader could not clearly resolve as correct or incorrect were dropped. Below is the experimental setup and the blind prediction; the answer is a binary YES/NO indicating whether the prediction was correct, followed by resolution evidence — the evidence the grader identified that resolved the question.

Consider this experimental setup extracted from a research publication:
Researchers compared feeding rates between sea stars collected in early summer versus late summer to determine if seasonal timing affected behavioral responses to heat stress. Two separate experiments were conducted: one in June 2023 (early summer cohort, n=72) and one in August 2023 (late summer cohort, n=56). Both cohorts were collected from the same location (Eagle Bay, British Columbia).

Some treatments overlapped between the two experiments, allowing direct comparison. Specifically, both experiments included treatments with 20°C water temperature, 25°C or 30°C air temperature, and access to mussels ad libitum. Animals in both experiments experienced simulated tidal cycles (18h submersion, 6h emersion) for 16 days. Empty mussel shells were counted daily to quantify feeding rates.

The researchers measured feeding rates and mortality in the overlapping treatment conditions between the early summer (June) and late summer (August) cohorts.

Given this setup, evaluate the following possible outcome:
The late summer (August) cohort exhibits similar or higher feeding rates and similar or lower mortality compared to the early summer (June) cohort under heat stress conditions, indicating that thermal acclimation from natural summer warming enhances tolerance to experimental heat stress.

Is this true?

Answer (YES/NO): NO